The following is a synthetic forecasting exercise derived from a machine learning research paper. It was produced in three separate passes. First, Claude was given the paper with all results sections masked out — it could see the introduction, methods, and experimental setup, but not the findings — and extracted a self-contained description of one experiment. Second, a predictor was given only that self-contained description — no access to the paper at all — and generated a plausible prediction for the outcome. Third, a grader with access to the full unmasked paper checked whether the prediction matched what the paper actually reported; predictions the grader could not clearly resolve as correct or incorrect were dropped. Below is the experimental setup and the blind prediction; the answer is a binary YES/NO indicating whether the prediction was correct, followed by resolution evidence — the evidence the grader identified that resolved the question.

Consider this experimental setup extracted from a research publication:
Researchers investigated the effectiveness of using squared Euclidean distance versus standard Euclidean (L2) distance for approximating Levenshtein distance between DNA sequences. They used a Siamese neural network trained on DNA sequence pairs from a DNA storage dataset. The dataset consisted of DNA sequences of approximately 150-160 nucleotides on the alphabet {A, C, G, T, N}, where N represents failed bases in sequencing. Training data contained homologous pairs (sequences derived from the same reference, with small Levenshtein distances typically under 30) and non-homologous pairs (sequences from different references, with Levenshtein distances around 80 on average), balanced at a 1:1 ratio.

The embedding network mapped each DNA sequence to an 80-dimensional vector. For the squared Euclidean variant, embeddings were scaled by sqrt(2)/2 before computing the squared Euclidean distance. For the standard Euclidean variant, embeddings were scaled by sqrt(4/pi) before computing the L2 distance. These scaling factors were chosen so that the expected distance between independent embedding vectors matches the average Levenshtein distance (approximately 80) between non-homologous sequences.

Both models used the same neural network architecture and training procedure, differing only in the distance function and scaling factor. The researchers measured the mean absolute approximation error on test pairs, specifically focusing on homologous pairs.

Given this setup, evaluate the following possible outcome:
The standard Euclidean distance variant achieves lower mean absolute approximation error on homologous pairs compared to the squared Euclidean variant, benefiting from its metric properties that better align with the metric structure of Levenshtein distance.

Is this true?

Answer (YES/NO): NO